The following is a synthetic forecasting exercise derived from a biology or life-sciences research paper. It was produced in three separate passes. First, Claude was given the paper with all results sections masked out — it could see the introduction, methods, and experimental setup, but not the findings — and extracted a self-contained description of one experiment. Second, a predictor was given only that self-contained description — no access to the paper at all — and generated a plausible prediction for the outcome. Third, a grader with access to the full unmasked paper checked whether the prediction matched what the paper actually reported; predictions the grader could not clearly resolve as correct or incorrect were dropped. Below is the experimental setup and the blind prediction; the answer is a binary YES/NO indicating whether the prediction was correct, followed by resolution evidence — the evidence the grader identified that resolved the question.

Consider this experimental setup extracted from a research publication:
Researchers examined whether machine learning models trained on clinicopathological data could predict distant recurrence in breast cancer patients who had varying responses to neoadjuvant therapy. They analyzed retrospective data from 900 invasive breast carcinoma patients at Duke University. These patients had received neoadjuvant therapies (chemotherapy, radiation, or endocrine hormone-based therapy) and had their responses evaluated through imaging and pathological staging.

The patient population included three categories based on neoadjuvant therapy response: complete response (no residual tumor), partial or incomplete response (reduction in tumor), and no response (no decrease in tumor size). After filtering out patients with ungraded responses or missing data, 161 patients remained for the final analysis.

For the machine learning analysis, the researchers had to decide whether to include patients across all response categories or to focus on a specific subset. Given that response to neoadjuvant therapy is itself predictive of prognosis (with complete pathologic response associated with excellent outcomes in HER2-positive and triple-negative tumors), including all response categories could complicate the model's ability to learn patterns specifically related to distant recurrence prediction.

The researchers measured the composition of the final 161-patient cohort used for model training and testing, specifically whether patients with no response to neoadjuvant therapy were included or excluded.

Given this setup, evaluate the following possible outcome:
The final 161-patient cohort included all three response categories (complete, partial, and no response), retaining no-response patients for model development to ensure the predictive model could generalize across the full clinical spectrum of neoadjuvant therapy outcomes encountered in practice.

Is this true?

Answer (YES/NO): NO